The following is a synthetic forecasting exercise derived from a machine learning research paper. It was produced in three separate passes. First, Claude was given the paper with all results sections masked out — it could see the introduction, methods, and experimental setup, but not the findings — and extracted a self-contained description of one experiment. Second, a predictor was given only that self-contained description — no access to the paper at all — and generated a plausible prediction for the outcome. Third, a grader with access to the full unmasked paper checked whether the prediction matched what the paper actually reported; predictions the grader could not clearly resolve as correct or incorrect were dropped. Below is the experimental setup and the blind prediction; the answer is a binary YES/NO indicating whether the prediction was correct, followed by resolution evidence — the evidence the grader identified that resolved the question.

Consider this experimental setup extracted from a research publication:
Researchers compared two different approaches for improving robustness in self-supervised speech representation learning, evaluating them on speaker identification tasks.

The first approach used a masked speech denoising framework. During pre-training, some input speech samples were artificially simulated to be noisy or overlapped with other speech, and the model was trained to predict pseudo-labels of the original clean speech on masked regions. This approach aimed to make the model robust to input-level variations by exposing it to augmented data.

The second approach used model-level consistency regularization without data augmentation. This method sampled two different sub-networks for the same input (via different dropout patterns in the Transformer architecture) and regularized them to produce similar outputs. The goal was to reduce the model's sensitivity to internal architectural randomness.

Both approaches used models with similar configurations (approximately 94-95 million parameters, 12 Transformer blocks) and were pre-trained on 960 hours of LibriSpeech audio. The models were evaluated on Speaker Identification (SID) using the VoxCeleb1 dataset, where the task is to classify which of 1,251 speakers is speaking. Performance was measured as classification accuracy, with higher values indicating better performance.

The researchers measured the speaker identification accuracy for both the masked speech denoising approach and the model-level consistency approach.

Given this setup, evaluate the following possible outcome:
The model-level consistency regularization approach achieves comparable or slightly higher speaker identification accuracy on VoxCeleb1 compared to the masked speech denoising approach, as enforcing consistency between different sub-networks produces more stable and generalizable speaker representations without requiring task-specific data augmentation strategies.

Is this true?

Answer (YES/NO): NO